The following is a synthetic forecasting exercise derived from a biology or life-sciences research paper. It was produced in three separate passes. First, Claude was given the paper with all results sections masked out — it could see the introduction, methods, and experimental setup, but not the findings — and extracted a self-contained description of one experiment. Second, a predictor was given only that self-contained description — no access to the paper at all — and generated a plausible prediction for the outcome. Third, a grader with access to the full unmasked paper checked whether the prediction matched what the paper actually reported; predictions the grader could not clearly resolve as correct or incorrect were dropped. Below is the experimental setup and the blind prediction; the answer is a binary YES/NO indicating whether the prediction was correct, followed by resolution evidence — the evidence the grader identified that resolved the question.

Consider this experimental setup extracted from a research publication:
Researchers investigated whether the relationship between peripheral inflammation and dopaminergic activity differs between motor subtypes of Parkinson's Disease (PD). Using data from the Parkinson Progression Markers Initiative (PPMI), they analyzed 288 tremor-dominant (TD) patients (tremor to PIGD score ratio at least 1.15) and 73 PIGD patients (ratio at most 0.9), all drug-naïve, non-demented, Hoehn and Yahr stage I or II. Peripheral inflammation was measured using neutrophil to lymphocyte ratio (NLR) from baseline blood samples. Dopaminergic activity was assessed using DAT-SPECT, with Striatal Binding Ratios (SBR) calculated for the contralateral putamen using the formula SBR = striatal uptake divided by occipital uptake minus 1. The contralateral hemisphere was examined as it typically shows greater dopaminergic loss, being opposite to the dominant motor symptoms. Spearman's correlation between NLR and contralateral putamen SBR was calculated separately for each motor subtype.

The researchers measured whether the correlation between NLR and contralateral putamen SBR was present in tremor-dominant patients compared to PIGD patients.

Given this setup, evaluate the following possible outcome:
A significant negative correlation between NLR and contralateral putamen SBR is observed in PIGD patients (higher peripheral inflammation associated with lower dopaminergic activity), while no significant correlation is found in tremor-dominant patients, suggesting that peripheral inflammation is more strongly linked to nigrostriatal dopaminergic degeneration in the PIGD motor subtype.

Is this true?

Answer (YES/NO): NO